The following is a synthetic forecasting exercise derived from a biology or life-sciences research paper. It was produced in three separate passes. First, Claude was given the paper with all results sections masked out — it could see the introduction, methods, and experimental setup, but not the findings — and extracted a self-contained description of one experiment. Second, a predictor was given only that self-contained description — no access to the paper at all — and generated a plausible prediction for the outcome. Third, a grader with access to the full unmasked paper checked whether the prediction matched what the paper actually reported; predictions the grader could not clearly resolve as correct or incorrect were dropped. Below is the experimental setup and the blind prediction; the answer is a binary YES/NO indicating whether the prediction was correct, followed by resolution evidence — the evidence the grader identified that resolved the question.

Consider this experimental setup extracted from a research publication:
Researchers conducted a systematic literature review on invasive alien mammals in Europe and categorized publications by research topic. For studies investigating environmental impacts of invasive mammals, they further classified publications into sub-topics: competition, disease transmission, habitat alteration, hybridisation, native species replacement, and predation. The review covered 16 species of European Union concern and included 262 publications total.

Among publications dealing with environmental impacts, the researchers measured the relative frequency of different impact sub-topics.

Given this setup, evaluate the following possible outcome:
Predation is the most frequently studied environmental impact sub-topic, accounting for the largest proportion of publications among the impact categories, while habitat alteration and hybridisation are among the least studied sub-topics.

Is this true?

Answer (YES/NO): NO